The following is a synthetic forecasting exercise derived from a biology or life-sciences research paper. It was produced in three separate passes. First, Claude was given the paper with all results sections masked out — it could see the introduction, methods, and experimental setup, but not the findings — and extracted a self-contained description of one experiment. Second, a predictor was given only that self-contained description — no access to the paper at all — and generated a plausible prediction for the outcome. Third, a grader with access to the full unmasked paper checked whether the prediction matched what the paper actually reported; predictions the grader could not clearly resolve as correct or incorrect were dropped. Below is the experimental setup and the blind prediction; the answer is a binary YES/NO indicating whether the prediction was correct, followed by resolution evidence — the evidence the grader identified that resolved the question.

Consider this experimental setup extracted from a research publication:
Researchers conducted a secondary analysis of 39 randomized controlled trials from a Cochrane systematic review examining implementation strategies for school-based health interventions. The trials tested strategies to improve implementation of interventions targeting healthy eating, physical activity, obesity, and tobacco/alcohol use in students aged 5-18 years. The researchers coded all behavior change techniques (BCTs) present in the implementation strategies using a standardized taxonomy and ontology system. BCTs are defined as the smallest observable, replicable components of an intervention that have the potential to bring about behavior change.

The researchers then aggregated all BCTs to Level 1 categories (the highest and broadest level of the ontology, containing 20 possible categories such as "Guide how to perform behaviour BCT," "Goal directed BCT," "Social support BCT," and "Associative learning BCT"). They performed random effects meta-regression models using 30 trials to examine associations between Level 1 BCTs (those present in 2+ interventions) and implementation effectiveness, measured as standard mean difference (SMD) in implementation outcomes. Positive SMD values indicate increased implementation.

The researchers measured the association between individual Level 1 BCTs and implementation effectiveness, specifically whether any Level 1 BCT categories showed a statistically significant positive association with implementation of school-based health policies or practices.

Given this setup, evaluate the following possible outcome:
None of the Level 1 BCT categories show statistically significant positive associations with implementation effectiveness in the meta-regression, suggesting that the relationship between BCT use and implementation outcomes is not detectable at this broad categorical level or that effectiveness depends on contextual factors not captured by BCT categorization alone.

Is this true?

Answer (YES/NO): NO